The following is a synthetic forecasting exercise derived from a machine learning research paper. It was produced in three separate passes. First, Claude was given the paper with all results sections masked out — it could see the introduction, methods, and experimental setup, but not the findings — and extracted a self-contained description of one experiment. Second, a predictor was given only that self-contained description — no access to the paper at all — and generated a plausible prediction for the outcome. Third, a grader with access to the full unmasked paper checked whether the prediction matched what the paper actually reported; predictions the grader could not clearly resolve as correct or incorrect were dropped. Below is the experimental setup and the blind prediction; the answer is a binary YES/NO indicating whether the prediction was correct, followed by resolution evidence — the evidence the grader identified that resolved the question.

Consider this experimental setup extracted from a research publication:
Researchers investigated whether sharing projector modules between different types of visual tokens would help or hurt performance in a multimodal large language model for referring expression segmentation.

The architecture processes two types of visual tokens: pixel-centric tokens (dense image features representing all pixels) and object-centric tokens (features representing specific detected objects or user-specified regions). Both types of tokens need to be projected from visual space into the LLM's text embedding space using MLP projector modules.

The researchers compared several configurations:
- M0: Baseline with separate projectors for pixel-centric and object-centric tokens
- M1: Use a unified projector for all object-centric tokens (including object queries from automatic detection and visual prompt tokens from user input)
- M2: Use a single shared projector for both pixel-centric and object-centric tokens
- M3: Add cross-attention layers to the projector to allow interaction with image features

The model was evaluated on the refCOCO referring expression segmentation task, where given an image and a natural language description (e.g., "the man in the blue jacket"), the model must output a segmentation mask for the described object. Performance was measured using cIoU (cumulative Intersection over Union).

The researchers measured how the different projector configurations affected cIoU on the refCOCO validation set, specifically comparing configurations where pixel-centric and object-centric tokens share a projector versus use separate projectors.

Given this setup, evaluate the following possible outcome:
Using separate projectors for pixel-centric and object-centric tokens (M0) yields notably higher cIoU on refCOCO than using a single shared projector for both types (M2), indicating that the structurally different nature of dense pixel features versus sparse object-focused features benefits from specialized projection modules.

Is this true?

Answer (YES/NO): YES